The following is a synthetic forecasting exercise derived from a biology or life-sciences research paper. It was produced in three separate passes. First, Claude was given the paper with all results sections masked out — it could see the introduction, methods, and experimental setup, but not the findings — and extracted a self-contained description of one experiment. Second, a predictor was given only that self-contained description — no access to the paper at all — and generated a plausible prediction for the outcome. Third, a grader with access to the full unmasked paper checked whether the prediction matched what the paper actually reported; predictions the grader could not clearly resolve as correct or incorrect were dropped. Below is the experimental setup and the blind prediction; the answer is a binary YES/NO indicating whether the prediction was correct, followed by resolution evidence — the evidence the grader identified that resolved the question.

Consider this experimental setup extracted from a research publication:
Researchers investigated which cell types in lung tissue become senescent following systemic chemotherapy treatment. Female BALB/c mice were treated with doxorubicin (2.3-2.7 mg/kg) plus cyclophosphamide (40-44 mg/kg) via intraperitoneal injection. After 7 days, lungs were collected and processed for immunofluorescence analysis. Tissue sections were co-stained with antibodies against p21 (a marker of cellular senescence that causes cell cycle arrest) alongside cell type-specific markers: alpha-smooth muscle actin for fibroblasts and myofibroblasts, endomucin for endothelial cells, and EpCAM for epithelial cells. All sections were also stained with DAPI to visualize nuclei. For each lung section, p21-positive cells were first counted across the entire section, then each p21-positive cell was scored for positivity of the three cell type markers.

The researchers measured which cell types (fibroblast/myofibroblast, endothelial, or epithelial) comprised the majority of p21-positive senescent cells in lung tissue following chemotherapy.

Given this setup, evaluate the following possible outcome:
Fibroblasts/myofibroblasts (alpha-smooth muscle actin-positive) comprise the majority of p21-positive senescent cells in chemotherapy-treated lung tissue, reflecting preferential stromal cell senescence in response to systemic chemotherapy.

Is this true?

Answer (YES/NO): YES